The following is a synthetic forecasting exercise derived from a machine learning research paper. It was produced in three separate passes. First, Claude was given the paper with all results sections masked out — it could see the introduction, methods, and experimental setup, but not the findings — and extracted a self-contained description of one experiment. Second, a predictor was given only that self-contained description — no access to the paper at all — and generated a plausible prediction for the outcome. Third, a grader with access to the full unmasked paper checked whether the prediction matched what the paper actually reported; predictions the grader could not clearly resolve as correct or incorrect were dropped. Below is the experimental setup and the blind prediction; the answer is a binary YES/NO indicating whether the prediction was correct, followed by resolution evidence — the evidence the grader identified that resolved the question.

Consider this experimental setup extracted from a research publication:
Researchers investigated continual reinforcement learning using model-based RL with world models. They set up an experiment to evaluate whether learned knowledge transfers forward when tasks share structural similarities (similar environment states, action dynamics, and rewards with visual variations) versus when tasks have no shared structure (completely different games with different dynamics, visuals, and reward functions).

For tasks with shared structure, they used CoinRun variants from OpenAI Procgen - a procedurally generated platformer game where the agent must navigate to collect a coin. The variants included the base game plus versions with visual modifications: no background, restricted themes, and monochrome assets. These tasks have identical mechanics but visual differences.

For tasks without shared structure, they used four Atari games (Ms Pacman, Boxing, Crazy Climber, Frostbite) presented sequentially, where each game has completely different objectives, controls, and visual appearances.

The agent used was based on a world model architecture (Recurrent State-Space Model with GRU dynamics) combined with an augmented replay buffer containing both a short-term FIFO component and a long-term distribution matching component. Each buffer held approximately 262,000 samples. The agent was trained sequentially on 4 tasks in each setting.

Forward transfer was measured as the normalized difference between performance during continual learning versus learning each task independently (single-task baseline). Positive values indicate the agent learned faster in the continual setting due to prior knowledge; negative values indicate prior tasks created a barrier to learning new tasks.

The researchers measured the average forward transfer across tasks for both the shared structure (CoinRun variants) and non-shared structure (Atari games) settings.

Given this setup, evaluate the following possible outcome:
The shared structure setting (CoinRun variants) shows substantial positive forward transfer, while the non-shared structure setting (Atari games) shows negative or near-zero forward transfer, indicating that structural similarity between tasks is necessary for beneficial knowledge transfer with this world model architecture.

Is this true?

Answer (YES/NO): YES